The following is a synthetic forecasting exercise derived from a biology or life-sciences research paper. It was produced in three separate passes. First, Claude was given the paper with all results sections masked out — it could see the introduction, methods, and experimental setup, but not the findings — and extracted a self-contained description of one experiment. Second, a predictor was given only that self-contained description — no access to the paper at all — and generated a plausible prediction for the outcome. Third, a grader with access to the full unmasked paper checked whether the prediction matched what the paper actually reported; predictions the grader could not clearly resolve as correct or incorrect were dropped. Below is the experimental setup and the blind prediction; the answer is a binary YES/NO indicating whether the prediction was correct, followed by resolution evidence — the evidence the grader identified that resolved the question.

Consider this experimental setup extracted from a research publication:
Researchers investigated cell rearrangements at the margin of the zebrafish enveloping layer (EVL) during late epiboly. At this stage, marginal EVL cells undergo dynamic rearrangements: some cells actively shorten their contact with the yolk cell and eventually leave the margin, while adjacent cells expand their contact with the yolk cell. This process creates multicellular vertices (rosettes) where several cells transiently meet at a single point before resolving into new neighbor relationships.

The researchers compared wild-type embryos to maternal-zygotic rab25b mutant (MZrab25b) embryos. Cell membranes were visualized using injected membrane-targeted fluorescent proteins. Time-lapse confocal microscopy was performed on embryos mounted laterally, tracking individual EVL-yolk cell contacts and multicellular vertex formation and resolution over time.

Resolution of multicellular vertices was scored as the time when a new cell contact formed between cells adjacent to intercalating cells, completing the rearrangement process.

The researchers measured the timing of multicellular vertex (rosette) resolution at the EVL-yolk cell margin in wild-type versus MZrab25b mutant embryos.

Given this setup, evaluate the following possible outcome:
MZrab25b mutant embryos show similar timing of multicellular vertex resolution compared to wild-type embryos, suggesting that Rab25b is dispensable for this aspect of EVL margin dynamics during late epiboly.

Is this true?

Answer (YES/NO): NO